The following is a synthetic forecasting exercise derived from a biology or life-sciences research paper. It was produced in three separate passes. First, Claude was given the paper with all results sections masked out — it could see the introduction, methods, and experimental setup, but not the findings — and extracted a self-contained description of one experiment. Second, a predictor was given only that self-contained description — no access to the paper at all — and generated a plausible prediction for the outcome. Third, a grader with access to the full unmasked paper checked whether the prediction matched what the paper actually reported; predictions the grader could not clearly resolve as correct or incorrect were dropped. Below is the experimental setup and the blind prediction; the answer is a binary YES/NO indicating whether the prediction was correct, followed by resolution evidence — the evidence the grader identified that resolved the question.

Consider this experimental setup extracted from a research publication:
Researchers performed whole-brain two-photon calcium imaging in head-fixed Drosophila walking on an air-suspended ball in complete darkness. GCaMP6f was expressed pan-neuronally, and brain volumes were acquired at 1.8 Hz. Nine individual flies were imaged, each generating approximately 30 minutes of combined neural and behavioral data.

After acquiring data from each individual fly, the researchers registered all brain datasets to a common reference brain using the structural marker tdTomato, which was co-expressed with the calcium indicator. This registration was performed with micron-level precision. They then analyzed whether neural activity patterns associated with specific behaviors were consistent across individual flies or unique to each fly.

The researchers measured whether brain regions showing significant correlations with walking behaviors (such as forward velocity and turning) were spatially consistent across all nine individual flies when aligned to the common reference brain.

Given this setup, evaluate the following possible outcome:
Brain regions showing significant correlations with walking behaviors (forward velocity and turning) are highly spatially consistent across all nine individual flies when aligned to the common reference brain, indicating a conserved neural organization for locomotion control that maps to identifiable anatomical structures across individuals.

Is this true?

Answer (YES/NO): YES